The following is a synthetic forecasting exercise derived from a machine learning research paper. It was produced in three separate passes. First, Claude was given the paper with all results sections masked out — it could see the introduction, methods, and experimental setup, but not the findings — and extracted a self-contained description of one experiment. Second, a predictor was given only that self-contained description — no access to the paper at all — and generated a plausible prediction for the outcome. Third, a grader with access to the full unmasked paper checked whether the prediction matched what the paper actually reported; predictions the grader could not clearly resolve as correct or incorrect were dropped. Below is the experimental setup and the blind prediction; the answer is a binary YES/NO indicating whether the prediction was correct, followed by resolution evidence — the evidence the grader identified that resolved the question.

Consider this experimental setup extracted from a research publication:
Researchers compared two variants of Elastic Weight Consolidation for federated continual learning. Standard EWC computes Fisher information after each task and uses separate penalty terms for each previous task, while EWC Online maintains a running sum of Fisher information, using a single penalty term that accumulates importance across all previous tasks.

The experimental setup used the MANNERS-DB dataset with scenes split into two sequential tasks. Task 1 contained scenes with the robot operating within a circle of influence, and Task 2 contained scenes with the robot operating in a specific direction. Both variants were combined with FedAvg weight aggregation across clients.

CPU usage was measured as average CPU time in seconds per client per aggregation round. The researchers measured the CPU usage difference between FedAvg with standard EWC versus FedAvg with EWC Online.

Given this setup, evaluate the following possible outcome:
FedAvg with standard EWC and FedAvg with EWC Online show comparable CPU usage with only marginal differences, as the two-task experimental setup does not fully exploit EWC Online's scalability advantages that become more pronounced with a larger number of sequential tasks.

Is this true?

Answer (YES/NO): YES